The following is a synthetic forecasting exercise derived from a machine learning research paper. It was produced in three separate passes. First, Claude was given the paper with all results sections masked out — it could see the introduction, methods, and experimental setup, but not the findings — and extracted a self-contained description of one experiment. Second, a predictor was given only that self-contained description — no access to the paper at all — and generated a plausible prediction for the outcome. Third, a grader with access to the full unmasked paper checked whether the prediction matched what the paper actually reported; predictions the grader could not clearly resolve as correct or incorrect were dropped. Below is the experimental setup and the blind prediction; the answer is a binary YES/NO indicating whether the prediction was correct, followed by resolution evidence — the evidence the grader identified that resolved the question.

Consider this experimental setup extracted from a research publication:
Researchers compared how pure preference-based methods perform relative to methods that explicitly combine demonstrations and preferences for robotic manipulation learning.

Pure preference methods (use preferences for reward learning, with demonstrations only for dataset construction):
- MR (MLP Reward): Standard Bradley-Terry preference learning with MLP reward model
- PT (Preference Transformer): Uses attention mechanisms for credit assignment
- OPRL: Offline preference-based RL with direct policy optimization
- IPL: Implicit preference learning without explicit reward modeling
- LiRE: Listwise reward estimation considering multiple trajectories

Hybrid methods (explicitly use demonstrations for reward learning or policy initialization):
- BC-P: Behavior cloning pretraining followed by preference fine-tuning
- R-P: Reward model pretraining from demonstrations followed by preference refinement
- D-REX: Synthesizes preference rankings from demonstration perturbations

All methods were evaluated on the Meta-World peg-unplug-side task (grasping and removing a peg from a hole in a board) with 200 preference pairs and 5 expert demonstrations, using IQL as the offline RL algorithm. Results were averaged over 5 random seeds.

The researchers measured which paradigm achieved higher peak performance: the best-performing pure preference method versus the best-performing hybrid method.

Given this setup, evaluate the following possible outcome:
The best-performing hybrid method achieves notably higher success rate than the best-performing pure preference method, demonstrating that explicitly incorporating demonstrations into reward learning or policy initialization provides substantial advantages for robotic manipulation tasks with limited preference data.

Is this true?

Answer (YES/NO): NO